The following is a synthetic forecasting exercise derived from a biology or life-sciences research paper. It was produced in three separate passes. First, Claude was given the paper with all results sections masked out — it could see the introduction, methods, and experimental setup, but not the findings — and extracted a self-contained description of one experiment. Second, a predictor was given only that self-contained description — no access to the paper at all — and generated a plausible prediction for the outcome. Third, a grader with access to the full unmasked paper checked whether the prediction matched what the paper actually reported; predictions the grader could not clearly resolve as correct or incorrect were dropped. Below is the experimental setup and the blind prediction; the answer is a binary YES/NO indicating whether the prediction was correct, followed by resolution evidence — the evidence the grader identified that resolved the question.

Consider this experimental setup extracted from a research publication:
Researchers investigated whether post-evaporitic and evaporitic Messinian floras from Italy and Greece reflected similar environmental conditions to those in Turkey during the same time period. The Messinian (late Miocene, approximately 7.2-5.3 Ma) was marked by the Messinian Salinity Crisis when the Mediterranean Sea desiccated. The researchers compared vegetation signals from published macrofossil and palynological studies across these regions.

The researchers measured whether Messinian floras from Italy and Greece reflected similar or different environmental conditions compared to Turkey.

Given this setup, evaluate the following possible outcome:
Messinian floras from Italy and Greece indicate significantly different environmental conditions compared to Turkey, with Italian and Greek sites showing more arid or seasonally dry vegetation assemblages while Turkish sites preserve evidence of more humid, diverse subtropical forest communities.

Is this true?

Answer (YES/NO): NO